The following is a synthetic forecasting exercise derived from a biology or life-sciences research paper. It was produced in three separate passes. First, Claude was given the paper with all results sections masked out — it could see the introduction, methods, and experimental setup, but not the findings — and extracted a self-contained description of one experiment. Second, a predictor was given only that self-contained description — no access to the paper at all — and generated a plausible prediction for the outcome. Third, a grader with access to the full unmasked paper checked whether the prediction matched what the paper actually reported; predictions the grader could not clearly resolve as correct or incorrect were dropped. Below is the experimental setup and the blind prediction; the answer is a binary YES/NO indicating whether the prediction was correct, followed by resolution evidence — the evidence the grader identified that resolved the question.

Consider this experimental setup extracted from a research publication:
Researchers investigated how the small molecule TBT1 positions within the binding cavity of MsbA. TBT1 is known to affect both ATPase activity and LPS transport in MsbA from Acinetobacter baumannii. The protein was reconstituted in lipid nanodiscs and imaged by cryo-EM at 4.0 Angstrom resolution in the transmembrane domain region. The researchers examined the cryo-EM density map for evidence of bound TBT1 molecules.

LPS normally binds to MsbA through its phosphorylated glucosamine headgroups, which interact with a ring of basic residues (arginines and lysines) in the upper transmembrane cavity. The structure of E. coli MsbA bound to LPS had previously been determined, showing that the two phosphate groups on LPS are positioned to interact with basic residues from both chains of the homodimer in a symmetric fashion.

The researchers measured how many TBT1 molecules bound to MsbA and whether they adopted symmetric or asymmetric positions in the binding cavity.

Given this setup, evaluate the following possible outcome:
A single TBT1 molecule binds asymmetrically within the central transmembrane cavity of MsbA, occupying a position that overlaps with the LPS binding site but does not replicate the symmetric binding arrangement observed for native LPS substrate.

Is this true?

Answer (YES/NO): NO